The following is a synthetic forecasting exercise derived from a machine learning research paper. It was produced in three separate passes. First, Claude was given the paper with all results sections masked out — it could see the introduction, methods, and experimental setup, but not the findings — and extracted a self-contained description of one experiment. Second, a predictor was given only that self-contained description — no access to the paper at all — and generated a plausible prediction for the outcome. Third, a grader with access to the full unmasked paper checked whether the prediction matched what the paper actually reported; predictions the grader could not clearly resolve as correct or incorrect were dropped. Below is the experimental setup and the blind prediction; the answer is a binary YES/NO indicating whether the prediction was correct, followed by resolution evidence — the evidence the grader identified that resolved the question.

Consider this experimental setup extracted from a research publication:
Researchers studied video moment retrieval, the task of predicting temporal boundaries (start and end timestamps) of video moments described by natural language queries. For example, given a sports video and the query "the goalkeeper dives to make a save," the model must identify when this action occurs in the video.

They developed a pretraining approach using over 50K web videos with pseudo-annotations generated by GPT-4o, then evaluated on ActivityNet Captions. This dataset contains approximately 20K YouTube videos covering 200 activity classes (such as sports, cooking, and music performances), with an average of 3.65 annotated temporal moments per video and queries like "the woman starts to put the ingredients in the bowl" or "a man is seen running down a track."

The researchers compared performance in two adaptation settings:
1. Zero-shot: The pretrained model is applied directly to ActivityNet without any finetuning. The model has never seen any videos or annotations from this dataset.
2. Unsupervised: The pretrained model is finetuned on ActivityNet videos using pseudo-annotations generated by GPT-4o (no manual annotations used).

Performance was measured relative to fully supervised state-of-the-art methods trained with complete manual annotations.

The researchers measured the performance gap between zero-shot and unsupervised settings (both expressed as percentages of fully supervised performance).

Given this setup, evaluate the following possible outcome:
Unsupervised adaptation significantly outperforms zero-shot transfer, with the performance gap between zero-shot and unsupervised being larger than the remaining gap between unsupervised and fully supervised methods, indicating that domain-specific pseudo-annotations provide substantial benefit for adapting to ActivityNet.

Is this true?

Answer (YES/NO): NO